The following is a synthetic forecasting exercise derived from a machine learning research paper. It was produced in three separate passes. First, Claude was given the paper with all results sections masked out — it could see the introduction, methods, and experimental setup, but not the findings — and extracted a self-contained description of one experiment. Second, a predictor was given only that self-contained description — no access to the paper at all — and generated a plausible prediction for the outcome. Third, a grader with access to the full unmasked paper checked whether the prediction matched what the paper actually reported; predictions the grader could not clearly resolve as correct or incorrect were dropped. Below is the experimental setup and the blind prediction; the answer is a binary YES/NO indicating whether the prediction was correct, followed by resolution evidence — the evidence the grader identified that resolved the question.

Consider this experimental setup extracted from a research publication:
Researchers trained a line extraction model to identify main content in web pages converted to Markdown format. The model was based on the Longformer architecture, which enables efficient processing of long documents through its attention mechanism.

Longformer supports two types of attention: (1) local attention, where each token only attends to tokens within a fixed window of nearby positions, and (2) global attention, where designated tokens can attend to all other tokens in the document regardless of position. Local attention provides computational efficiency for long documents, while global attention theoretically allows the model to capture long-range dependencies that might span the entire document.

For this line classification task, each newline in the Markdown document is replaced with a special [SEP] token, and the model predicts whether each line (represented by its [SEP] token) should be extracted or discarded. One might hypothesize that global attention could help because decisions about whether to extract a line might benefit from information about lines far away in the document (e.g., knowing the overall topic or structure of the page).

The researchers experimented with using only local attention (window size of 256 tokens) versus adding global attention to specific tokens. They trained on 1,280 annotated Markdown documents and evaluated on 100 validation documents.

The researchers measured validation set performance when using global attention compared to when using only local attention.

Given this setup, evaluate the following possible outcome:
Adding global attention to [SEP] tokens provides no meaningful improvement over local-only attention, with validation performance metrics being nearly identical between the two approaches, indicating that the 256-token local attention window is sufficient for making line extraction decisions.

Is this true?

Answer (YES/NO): NO